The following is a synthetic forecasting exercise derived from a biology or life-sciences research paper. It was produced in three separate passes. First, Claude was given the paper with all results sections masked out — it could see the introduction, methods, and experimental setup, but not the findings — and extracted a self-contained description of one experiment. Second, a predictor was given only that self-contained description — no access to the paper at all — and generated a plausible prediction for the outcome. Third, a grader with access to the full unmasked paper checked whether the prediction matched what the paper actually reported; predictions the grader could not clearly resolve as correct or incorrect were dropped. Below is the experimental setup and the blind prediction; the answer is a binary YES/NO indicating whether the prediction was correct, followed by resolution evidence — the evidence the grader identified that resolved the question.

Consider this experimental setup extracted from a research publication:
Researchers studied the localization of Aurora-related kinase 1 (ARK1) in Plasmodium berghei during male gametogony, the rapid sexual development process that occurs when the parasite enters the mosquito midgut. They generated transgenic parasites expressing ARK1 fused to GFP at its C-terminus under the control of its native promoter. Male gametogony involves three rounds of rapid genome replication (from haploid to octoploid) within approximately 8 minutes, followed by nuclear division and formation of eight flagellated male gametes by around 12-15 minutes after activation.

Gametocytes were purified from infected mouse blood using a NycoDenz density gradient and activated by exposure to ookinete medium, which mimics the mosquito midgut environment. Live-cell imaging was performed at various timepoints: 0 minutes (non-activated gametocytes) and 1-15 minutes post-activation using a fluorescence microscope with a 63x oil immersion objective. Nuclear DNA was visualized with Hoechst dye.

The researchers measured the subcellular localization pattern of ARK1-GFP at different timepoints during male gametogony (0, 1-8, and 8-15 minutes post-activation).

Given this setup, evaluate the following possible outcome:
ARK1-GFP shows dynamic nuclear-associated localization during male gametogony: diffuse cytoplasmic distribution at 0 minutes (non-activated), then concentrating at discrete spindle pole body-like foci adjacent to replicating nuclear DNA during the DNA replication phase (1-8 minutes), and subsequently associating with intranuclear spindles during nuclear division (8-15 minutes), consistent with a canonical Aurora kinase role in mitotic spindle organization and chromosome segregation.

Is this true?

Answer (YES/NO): NO